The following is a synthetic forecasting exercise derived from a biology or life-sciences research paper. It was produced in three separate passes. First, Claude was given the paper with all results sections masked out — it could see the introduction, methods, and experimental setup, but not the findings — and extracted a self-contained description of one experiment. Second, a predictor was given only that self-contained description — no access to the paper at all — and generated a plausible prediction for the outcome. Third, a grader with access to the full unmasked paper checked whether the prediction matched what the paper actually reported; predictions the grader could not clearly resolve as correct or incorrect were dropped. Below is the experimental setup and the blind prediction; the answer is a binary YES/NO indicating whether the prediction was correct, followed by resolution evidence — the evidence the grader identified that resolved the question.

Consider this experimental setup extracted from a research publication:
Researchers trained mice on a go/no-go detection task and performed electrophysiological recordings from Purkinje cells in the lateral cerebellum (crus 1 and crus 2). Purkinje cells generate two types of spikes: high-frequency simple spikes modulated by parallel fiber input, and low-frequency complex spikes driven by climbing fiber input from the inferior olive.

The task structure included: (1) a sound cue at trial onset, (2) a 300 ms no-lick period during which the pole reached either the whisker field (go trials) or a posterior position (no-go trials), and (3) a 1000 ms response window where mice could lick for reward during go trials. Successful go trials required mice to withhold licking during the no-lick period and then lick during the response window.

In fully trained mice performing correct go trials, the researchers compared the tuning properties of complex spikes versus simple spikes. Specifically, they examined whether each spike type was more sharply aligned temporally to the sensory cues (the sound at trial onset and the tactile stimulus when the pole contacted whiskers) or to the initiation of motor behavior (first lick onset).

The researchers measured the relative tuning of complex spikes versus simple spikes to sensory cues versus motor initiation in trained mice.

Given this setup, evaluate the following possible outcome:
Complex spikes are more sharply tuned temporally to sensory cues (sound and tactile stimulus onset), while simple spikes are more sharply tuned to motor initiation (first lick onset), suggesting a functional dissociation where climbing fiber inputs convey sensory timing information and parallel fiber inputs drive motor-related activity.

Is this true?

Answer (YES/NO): YES